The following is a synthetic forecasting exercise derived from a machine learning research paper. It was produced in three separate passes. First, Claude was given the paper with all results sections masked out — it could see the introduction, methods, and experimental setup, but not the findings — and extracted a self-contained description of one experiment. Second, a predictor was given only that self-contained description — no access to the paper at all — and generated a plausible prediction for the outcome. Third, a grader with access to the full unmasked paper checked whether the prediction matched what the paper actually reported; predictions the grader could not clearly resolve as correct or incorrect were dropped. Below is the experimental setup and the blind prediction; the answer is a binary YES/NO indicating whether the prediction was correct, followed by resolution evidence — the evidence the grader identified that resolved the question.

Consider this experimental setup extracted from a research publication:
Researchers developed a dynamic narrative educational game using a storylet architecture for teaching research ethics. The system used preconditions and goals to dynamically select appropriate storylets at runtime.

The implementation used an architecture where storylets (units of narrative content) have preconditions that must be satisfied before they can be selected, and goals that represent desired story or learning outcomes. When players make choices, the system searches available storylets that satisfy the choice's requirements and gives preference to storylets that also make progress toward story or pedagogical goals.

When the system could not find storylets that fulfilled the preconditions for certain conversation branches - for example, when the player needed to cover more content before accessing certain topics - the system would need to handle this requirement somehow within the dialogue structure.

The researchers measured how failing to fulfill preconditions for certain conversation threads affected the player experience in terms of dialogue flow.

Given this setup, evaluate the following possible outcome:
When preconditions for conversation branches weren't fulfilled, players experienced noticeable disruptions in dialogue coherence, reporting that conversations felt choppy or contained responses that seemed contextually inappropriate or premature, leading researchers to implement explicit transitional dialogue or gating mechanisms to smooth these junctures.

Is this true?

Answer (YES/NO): NO